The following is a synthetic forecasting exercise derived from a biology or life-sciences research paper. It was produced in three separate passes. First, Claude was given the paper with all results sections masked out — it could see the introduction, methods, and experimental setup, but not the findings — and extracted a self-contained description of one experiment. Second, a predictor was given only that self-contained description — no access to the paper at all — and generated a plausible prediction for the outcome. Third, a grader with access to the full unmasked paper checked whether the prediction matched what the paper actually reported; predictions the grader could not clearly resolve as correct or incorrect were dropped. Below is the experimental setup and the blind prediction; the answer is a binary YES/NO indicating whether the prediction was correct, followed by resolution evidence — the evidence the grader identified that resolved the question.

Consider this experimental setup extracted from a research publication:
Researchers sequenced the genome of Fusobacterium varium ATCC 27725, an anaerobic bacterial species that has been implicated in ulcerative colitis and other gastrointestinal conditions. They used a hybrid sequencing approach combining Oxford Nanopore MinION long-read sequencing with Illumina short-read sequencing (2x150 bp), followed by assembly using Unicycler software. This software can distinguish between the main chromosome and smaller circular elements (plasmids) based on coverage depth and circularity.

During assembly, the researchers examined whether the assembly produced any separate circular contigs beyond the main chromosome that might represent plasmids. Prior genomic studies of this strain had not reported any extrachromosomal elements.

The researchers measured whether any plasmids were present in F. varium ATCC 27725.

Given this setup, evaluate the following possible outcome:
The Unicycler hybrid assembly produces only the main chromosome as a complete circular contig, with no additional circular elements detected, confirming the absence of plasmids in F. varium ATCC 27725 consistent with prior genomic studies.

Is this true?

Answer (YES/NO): NO